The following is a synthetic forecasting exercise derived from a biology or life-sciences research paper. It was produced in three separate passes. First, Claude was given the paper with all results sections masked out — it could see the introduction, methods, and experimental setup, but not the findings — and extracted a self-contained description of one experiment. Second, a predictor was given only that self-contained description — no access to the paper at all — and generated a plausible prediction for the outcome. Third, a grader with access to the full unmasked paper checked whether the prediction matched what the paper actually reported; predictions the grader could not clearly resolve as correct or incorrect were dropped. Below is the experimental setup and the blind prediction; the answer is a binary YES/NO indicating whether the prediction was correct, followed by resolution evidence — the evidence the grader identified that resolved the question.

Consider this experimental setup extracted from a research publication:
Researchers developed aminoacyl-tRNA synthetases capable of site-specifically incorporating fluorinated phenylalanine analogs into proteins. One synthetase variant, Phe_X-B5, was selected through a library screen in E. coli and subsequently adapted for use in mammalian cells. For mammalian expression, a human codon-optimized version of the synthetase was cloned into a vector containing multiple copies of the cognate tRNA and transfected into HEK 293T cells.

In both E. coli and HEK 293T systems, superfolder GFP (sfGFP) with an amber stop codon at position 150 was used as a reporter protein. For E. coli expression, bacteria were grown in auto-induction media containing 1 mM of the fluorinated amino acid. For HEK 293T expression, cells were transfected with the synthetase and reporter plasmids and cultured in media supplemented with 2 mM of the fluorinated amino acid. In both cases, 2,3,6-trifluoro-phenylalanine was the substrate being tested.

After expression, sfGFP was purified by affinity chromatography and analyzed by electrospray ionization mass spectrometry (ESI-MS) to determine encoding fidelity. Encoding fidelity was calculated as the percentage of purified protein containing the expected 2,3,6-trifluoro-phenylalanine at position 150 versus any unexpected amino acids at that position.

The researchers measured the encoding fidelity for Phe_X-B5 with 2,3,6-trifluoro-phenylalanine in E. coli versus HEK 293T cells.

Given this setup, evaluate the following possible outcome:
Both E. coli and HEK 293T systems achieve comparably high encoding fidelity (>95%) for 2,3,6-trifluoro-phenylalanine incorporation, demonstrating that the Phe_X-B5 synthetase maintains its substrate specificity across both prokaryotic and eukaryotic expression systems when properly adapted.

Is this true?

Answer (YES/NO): NO